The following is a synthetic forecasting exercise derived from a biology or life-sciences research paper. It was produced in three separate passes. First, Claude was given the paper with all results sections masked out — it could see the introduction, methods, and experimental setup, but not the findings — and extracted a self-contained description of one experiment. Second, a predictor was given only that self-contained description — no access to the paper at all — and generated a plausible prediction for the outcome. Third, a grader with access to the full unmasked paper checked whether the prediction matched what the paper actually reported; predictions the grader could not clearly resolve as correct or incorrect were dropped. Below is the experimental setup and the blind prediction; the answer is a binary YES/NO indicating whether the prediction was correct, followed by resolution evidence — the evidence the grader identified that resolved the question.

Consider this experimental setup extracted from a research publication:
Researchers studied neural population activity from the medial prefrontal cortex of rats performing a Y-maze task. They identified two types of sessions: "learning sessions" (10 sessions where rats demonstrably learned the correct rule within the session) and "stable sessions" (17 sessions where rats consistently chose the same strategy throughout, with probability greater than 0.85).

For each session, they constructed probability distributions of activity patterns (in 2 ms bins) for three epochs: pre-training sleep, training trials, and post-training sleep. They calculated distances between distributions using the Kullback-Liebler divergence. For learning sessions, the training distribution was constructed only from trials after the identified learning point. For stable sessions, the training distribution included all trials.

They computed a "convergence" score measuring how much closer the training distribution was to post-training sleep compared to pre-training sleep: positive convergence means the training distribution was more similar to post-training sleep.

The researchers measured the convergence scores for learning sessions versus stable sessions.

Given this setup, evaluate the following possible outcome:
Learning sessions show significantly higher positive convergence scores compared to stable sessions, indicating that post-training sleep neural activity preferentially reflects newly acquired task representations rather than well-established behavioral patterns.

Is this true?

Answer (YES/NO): YES